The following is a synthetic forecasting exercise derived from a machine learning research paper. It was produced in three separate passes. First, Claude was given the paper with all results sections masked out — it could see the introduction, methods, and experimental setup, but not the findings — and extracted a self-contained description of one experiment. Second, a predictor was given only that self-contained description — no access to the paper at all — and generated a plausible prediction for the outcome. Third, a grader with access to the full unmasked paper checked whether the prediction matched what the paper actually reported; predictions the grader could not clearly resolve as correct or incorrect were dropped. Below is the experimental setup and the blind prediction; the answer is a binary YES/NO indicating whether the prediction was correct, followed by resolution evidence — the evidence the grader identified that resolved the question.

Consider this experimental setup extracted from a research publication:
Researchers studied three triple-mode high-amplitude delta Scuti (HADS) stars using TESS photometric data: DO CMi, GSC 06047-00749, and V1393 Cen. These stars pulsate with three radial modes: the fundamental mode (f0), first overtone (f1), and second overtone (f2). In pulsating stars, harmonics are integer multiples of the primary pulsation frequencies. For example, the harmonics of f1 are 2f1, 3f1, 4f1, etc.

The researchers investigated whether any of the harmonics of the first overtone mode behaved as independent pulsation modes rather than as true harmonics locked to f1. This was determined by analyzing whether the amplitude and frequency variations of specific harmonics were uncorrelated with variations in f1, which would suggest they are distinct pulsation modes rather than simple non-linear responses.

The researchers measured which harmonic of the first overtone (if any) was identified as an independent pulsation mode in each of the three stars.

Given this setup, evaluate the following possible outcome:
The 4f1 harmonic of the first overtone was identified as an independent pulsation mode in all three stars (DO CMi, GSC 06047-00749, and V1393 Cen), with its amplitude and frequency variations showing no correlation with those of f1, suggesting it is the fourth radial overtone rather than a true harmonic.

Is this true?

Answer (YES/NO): NO